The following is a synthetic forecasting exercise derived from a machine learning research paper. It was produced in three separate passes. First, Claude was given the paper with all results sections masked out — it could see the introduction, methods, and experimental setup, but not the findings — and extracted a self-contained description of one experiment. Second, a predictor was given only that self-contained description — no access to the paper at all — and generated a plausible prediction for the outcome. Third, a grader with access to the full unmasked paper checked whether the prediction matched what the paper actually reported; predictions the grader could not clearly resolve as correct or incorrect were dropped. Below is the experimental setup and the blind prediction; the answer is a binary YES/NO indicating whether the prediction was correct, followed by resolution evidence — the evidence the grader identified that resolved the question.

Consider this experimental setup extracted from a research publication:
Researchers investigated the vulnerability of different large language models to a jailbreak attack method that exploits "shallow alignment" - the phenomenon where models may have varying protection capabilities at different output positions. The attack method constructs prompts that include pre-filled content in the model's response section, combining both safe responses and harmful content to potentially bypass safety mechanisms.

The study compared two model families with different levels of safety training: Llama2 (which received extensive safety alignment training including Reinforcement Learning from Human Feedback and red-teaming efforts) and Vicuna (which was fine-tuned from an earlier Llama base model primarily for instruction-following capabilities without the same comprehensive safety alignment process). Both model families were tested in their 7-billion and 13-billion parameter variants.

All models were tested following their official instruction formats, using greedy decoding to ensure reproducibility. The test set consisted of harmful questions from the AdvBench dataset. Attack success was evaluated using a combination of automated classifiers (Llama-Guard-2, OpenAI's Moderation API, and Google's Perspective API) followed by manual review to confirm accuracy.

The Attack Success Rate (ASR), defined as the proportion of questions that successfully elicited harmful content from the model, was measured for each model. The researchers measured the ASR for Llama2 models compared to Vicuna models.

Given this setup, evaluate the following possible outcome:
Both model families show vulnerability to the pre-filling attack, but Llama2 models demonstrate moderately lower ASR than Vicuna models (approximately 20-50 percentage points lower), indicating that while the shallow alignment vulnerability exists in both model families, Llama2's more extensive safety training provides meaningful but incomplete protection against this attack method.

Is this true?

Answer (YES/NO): NO